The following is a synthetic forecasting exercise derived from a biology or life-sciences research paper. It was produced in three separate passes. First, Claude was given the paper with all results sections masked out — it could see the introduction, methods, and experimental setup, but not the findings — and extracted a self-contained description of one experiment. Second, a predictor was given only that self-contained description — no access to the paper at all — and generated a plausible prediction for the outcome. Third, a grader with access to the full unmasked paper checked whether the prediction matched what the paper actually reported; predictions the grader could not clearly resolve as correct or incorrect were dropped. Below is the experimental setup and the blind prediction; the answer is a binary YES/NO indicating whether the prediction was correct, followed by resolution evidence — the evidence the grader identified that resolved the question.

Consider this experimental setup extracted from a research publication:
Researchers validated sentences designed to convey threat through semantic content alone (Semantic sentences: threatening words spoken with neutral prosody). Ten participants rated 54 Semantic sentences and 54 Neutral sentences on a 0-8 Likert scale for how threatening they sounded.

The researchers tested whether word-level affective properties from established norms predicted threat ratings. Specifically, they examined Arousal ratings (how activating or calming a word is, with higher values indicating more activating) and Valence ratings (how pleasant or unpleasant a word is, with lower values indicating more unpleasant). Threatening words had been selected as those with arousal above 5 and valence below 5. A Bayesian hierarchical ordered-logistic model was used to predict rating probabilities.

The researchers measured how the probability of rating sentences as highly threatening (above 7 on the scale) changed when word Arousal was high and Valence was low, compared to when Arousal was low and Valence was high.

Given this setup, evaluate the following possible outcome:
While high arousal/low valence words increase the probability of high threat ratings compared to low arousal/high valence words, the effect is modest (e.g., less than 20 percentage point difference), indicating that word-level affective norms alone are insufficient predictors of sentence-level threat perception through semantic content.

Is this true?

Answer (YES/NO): NO